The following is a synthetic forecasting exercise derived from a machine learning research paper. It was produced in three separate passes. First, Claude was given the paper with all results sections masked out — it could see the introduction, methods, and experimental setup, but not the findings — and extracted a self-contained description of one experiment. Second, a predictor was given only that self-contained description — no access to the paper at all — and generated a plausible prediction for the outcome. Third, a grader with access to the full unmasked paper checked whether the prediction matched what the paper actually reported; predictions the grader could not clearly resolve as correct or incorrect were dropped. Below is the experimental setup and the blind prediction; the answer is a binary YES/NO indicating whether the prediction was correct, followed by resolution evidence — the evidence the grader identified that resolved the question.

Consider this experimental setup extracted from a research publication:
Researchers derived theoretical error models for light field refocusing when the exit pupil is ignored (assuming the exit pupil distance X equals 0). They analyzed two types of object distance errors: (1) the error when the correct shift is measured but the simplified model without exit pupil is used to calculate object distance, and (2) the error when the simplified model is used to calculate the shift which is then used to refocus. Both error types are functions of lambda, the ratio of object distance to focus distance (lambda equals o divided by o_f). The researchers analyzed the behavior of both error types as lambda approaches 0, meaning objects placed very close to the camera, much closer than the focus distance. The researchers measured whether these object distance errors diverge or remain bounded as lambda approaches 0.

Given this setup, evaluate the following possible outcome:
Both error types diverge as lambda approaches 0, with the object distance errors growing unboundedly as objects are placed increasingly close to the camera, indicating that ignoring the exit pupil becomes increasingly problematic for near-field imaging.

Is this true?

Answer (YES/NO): YES